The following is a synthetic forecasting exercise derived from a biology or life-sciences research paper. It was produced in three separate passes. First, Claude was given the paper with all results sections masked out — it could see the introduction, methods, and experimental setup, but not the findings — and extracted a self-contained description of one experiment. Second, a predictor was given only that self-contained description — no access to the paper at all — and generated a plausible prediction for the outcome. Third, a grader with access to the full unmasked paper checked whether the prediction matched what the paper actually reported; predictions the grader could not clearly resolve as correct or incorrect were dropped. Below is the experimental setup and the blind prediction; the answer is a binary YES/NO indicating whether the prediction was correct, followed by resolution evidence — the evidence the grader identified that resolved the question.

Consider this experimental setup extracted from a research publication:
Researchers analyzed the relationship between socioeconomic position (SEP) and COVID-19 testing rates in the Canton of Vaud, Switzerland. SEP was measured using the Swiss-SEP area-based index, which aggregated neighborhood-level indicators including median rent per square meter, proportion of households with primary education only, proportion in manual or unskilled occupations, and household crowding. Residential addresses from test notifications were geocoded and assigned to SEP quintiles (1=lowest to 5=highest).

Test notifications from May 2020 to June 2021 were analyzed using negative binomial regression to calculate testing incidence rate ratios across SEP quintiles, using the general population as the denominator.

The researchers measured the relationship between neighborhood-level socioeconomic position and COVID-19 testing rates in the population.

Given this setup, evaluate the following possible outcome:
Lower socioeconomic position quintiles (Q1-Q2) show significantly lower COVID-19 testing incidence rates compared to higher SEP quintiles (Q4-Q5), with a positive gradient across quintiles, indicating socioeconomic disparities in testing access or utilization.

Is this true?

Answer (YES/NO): YES